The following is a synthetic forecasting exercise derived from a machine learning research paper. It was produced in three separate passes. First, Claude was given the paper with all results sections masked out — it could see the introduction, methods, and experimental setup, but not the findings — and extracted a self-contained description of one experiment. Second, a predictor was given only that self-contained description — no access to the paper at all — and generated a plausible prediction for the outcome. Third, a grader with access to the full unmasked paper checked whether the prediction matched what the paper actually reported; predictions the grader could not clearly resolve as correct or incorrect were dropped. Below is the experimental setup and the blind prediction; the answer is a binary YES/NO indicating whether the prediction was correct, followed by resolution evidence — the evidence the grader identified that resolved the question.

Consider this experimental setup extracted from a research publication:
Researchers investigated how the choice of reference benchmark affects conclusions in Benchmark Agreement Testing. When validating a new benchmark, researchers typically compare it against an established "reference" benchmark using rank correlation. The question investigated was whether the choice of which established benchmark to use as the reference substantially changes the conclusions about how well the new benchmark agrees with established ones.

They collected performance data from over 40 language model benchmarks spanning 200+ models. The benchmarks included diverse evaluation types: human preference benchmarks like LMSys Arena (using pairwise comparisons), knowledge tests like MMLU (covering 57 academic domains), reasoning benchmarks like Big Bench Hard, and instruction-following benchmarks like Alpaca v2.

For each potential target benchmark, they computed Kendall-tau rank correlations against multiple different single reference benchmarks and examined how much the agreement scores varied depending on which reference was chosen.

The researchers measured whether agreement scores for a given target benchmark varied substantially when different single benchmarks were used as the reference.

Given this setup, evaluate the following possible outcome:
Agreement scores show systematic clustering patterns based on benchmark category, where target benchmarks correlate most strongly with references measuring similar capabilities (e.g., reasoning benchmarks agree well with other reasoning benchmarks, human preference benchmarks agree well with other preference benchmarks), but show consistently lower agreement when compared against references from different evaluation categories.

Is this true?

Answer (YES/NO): NO